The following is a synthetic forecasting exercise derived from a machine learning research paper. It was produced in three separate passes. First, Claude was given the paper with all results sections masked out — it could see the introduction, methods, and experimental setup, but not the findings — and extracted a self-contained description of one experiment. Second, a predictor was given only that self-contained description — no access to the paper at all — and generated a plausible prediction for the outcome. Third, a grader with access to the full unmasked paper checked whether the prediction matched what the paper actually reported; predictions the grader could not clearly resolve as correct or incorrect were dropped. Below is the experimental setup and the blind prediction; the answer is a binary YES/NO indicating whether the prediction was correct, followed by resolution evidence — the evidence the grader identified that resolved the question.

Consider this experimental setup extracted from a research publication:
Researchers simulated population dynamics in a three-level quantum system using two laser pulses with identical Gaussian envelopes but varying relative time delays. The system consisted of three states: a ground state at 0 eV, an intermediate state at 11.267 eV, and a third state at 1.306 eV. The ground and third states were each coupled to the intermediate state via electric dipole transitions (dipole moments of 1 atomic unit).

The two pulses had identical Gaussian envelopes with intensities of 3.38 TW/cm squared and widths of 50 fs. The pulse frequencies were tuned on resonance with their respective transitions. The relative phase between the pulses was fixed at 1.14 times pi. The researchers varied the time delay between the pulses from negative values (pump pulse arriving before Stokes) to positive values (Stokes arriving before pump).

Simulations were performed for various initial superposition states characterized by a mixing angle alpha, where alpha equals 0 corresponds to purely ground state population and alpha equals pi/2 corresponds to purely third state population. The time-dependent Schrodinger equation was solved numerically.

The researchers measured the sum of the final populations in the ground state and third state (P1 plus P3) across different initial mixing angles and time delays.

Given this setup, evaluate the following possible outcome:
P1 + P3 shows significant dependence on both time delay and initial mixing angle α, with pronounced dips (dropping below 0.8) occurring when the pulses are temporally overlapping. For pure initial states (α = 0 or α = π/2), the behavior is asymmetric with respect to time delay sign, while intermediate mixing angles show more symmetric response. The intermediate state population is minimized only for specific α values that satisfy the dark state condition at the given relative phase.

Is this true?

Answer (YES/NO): NO